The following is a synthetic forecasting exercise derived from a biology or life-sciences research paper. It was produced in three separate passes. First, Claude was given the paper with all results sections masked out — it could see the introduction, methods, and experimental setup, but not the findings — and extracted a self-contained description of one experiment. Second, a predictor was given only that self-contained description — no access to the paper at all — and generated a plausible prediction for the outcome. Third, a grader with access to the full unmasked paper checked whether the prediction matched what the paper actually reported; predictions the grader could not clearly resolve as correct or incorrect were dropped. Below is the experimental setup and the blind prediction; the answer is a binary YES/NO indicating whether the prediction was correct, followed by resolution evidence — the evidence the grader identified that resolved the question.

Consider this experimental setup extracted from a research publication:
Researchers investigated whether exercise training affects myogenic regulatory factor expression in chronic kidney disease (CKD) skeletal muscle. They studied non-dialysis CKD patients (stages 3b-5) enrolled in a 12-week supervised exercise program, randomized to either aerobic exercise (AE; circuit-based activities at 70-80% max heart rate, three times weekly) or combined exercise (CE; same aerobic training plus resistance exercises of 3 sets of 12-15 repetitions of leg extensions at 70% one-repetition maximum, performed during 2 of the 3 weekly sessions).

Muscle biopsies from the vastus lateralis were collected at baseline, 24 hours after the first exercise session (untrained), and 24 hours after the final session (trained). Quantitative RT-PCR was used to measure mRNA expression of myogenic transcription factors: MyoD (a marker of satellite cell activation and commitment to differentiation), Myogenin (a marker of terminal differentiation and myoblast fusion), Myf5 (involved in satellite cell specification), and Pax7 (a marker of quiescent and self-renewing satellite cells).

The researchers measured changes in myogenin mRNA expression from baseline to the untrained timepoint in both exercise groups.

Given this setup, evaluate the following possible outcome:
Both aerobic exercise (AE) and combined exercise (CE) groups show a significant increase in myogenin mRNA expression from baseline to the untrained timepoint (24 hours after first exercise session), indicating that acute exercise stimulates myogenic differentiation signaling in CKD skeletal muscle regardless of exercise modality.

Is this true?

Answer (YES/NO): NO